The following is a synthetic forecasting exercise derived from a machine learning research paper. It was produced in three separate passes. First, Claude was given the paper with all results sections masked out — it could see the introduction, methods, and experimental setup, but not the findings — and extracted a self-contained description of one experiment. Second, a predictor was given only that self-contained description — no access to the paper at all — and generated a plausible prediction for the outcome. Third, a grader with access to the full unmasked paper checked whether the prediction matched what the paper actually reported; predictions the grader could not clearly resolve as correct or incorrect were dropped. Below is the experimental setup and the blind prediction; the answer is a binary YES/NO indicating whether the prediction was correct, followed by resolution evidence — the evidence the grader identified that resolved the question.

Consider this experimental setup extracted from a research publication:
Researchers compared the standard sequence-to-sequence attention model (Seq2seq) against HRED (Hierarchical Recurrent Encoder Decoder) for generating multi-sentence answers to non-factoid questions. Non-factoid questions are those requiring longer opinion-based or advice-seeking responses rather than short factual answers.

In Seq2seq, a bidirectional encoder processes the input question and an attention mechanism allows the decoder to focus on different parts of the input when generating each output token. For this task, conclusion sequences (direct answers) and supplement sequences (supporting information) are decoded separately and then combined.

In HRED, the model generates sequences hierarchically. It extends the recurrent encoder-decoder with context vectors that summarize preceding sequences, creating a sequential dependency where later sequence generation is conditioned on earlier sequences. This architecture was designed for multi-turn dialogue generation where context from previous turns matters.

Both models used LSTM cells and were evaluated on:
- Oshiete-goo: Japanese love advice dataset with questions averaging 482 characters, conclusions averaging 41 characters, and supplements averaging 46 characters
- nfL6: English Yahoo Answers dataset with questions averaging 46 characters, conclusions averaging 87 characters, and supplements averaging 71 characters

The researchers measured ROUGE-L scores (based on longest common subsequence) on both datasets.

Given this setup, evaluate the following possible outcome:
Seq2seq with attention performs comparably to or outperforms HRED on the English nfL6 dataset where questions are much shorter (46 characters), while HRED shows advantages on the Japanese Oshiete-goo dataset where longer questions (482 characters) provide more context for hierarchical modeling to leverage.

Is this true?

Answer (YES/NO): NO